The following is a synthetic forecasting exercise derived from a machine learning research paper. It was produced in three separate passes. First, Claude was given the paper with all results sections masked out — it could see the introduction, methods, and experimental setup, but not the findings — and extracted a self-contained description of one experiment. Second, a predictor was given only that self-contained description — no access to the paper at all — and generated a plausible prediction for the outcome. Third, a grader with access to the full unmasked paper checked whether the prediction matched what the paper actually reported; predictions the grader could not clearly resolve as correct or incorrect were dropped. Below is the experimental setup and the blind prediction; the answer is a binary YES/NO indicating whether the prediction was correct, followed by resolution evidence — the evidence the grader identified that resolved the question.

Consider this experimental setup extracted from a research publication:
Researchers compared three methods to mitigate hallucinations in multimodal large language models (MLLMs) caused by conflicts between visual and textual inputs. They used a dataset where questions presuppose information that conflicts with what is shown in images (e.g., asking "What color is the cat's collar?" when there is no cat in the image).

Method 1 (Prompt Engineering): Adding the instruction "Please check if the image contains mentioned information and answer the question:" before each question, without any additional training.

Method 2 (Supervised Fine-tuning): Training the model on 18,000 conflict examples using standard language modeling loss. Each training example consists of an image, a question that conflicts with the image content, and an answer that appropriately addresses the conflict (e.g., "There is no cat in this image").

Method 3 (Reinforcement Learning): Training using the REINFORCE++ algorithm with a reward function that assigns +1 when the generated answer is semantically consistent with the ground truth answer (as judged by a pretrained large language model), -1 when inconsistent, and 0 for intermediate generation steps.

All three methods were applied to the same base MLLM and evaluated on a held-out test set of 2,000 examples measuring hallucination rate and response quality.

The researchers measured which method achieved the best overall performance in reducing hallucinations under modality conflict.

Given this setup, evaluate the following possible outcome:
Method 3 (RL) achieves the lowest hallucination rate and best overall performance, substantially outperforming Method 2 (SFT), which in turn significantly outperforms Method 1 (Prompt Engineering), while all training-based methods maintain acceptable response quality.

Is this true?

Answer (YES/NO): NO